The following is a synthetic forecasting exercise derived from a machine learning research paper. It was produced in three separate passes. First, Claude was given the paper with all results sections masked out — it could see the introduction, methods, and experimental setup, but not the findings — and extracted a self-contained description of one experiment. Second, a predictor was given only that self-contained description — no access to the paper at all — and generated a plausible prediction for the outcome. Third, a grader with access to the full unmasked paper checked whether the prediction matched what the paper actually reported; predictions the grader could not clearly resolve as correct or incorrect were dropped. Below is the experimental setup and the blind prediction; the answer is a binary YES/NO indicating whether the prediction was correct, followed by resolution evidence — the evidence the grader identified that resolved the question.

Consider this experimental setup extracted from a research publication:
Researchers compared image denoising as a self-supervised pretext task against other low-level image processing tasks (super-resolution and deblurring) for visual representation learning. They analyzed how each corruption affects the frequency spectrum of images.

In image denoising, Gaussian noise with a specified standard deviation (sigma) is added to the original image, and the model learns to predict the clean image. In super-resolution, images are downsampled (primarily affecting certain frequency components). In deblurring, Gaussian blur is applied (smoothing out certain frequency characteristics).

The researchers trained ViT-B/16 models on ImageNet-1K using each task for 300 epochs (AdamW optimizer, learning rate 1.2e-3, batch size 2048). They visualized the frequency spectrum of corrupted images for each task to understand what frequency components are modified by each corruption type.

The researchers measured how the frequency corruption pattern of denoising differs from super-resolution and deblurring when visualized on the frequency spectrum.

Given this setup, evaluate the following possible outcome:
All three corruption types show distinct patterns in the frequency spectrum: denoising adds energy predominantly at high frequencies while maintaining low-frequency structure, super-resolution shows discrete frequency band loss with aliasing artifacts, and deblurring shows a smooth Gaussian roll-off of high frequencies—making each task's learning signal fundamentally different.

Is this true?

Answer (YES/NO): NO